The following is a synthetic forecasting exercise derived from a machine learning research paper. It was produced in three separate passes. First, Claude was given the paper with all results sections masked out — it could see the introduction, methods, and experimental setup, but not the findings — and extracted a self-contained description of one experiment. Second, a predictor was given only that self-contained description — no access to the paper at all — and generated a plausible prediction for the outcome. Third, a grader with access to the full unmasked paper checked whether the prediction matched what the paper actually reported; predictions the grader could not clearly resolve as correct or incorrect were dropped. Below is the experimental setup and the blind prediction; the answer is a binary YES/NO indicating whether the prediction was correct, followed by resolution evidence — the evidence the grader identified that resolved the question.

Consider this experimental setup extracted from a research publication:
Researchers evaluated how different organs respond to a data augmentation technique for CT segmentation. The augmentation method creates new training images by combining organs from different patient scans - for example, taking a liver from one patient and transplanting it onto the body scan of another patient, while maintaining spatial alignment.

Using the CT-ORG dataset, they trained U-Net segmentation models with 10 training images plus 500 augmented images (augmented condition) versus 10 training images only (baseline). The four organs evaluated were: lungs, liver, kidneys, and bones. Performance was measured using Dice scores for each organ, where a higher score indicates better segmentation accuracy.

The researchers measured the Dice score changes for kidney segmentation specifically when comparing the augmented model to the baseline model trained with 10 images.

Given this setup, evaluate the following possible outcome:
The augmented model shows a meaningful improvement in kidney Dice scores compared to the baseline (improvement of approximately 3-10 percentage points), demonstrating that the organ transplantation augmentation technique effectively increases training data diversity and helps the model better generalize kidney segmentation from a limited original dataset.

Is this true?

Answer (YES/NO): YES